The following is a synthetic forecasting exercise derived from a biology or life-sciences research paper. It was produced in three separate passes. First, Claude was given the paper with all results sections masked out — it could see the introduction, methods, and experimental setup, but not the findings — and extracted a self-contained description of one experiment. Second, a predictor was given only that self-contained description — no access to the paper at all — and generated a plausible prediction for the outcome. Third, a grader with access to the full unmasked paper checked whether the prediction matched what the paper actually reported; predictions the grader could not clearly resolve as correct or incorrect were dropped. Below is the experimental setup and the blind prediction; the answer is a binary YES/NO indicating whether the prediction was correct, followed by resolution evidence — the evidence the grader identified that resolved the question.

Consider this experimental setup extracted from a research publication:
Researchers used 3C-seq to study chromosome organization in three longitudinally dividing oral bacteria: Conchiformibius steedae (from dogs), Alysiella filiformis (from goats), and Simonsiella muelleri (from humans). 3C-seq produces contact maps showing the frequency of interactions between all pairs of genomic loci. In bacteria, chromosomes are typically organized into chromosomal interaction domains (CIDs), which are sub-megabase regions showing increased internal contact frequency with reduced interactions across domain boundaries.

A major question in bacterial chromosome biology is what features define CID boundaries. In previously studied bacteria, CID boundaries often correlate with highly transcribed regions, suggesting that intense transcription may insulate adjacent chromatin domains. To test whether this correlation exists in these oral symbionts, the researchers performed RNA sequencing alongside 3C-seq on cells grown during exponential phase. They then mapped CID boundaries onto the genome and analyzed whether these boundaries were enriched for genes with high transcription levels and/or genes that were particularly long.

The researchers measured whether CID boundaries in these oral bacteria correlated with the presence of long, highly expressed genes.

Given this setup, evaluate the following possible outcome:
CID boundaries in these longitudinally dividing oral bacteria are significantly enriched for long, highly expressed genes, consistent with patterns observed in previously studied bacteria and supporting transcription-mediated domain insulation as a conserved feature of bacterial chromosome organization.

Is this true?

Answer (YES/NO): NO